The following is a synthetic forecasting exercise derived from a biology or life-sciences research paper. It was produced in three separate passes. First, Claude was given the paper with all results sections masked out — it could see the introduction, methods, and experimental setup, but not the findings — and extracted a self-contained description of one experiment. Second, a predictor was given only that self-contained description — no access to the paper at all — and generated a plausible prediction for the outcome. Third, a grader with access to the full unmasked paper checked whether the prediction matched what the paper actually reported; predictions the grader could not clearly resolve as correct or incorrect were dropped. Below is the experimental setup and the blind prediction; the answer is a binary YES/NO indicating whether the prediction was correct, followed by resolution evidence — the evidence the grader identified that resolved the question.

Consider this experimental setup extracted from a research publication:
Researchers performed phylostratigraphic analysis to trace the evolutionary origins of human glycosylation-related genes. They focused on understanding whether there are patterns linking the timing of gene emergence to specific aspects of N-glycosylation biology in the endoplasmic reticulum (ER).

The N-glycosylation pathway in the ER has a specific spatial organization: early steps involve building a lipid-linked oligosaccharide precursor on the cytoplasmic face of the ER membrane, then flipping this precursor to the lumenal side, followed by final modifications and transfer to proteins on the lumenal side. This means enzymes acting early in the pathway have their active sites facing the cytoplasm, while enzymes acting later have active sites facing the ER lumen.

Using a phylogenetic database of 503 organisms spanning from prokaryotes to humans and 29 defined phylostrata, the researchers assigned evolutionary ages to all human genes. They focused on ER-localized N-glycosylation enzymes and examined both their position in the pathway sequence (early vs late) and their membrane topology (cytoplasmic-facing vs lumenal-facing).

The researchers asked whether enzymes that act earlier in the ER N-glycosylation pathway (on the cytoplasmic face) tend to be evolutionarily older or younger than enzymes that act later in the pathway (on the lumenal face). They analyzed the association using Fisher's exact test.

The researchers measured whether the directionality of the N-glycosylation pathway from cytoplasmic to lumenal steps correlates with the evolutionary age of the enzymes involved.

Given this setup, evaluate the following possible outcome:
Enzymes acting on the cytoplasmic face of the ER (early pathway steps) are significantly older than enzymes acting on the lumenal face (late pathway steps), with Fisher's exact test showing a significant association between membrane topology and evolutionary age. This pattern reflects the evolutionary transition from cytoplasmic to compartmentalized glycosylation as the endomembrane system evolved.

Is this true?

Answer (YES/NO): YES